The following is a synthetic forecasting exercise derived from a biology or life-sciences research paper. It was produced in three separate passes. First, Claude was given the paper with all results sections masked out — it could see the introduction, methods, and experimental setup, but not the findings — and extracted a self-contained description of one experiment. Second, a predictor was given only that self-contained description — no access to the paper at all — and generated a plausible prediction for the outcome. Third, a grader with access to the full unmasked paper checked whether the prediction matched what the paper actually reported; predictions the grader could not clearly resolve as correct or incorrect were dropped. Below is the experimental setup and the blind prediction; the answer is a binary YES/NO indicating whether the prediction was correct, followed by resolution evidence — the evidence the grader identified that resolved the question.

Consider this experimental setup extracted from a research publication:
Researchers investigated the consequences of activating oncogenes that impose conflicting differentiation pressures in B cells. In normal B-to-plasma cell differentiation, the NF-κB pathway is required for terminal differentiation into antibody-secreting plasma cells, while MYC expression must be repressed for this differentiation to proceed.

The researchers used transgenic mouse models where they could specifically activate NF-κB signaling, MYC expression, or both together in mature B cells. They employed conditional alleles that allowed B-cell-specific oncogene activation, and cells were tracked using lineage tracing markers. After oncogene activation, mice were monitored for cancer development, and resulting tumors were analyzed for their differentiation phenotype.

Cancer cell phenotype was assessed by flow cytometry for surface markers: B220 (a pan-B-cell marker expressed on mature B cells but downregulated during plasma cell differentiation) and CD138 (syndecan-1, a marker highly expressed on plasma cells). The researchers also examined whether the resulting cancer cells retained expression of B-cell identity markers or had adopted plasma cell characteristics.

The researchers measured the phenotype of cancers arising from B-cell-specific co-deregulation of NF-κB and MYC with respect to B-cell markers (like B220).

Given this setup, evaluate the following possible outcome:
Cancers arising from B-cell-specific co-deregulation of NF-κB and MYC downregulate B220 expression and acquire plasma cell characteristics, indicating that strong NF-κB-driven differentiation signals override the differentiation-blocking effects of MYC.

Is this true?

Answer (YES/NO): YES